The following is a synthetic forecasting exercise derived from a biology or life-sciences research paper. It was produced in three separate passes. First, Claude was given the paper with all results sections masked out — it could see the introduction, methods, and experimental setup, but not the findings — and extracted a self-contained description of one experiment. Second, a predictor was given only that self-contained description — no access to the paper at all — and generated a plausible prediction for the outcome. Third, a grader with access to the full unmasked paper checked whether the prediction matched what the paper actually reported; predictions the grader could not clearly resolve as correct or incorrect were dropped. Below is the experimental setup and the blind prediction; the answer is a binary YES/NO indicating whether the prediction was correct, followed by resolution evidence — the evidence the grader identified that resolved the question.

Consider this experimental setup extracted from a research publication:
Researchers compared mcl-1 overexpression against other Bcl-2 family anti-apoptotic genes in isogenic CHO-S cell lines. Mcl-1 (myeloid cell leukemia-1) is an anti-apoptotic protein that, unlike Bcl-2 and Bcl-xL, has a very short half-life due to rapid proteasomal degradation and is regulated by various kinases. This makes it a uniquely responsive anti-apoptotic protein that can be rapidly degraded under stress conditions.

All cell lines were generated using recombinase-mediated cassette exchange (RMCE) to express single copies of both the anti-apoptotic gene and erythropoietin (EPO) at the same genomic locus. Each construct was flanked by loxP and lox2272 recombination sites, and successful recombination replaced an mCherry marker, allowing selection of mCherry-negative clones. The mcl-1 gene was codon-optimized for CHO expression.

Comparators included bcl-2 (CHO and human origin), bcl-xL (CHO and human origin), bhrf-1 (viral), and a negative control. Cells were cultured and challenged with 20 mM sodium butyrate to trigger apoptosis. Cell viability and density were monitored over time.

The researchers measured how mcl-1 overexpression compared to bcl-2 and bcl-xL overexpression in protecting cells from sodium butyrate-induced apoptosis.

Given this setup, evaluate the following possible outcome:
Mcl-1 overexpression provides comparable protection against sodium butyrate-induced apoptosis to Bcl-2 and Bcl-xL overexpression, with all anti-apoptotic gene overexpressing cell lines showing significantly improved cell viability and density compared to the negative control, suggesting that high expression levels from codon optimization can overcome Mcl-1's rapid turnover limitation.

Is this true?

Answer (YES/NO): NO